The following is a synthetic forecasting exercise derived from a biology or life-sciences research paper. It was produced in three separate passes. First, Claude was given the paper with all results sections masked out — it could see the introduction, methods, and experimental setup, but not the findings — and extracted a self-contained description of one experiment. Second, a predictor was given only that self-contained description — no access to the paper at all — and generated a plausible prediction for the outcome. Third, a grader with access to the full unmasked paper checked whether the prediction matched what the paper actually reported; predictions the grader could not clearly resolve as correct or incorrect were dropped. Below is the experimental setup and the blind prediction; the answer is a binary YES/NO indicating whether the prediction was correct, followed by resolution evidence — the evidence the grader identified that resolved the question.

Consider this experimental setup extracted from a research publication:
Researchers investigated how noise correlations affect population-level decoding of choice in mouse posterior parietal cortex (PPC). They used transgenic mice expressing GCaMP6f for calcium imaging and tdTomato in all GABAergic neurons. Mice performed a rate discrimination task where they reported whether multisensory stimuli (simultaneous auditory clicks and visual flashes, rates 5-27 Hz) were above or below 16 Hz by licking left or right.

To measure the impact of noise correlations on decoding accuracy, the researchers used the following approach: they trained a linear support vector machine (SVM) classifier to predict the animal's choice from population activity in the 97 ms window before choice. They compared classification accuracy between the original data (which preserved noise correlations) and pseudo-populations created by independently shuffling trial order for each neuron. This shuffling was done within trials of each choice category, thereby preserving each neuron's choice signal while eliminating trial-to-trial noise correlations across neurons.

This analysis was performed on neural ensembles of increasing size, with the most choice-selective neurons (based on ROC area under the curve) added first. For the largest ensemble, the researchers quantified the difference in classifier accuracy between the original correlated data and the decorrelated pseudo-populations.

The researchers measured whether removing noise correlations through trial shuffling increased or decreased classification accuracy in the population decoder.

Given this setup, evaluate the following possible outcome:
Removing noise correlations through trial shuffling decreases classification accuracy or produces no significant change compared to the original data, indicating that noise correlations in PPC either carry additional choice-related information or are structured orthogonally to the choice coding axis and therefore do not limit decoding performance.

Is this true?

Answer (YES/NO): NO